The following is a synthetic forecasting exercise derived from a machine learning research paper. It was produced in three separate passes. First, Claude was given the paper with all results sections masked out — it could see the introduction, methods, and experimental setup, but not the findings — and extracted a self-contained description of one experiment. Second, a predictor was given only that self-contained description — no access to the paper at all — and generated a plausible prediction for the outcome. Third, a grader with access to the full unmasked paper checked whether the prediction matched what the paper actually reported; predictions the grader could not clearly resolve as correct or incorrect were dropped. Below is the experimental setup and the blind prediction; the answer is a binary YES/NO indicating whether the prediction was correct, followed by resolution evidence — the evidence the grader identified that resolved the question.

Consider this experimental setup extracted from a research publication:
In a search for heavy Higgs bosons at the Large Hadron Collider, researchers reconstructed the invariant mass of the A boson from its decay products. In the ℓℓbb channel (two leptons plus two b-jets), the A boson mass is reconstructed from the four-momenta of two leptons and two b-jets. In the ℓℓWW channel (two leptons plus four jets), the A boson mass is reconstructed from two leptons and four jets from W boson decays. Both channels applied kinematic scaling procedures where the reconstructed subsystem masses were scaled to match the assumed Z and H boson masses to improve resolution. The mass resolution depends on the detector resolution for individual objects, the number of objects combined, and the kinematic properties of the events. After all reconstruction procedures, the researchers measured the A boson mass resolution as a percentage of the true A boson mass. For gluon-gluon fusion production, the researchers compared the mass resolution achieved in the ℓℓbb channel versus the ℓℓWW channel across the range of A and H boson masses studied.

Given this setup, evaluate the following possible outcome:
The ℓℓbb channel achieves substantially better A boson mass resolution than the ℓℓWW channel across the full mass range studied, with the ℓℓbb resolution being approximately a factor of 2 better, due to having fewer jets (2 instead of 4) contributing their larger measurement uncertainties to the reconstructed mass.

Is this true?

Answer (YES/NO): NO